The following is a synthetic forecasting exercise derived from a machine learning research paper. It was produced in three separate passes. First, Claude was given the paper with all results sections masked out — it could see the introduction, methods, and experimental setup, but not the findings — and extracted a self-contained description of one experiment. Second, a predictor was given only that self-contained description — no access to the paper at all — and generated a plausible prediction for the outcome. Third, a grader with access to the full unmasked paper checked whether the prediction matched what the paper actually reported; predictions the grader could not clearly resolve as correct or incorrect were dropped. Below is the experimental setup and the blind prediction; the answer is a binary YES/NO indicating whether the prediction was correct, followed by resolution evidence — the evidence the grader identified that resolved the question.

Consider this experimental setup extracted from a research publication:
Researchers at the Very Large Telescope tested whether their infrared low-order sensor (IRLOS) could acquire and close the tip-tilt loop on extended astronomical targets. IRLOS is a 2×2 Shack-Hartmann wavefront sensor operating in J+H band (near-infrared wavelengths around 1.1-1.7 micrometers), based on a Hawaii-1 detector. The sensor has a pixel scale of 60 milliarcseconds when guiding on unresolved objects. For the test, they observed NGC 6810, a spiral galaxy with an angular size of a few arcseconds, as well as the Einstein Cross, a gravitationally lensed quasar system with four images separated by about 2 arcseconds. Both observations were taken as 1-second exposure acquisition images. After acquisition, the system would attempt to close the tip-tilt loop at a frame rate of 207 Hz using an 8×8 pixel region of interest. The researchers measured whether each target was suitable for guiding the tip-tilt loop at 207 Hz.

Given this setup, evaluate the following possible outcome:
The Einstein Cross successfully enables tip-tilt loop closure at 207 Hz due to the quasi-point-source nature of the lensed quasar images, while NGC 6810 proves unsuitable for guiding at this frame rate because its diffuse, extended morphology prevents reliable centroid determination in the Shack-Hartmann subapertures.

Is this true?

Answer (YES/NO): NO